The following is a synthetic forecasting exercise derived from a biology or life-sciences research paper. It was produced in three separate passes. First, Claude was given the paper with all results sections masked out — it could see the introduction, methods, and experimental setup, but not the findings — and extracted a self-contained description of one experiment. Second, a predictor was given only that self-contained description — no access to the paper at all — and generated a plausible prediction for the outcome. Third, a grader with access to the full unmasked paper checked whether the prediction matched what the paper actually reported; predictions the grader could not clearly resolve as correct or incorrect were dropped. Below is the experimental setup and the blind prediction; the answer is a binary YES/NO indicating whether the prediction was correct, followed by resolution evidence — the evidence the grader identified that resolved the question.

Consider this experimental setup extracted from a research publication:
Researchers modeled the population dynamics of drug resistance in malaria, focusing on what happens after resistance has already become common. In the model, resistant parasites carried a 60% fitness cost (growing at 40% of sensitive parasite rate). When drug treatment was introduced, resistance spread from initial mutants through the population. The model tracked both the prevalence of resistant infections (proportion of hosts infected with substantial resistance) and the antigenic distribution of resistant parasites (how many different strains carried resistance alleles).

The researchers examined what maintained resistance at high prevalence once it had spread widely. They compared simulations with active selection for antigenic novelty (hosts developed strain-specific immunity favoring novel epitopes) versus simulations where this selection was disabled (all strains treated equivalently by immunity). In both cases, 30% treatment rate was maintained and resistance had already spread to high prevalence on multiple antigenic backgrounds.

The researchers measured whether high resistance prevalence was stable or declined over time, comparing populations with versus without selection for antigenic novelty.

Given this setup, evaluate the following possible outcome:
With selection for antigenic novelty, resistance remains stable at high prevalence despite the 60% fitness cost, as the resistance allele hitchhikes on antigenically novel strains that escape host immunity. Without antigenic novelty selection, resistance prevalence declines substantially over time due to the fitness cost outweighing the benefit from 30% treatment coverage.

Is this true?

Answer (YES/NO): NO